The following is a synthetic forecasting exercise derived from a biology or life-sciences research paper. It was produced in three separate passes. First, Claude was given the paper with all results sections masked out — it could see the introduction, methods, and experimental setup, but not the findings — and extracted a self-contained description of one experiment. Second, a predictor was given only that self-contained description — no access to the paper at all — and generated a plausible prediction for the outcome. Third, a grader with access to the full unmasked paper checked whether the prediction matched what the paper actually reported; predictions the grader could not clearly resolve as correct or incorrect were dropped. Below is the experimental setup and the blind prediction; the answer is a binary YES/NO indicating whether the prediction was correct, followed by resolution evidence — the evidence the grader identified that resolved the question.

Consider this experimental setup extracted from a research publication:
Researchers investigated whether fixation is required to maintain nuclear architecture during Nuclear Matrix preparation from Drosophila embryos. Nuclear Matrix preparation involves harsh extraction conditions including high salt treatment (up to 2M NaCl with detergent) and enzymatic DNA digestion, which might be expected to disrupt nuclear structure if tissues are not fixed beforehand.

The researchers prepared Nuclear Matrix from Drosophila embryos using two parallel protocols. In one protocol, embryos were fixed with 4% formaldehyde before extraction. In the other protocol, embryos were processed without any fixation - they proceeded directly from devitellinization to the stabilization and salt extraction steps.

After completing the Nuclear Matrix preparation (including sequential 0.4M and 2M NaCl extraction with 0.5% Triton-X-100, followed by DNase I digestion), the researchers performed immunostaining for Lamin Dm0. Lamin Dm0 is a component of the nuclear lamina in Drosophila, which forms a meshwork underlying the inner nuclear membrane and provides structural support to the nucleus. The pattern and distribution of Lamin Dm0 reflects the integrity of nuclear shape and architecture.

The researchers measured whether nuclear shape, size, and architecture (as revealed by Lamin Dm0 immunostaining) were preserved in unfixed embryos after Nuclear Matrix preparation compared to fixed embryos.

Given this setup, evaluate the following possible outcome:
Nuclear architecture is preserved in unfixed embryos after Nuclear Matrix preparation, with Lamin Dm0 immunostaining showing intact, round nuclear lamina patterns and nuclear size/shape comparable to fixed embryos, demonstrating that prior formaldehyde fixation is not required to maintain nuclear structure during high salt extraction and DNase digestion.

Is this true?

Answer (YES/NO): NO